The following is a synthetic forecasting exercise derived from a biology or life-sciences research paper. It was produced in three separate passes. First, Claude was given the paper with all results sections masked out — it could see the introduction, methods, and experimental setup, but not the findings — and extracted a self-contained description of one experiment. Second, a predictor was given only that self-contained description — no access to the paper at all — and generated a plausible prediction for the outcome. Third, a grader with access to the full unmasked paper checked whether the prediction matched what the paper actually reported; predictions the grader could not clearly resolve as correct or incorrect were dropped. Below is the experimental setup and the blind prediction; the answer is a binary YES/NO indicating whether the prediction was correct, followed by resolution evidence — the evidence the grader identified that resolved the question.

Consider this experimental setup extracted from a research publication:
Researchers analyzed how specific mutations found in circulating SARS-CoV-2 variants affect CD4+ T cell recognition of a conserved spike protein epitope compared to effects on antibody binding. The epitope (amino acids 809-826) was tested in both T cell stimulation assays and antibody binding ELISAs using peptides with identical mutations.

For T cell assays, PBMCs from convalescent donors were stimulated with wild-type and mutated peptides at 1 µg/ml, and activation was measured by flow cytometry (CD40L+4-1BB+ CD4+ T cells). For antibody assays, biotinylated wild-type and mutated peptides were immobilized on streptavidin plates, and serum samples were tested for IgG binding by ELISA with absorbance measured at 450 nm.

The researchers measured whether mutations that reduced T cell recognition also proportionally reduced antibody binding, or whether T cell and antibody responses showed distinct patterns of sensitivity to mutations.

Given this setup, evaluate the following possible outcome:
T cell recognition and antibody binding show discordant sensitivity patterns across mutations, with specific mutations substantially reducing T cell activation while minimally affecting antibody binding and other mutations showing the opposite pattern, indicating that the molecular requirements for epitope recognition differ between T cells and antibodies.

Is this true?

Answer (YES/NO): YES